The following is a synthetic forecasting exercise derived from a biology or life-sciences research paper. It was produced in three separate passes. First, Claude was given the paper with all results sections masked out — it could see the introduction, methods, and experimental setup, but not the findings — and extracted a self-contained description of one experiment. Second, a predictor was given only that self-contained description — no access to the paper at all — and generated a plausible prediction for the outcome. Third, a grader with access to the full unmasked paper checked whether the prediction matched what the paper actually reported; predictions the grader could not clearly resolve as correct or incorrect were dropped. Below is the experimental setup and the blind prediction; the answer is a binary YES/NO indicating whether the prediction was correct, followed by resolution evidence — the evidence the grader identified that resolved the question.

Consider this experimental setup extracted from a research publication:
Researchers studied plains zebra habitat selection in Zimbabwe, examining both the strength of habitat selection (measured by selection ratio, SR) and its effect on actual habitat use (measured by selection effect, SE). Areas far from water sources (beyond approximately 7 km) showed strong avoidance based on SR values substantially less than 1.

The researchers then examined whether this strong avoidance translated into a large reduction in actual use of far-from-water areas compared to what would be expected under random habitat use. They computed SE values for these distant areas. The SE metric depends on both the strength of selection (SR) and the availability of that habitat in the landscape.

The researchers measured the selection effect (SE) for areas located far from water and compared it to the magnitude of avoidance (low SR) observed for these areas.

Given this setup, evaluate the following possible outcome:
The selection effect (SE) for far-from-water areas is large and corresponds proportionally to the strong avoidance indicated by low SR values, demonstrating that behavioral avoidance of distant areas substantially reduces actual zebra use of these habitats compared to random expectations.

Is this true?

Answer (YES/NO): NO